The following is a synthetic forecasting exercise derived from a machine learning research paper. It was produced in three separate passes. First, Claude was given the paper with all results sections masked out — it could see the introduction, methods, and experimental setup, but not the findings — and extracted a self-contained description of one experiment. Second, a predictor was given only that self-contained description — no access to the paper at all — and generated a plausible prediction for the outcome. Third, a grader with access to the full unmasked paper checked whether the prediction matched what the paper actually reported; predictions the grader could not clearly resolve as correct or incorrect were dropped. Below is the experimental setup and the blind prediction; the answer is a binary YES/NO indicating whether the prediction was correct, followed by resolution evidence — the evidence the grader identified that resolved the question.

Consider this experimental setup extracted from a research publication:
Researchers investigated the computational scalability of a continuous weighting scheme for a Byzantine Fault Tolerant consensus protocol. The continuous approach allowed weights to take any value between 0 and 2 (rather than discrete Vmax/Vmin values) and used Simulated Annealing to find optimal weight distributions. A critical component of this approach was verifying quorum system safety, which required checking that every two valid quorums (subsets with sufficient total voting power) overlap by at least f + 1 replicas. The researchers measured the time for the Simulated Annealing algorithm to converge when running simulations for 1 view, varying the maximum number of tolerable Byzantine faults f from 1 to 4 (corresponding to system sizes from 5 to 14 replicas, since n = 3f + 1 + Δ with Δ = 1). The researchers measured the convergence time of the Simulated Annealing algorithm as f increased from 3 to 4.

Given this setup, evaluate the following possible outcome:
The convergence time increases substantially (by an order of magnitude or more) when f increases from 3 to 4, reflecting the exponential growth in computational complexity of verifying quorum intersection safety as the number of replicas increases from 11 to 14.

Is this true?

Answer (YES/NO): YES